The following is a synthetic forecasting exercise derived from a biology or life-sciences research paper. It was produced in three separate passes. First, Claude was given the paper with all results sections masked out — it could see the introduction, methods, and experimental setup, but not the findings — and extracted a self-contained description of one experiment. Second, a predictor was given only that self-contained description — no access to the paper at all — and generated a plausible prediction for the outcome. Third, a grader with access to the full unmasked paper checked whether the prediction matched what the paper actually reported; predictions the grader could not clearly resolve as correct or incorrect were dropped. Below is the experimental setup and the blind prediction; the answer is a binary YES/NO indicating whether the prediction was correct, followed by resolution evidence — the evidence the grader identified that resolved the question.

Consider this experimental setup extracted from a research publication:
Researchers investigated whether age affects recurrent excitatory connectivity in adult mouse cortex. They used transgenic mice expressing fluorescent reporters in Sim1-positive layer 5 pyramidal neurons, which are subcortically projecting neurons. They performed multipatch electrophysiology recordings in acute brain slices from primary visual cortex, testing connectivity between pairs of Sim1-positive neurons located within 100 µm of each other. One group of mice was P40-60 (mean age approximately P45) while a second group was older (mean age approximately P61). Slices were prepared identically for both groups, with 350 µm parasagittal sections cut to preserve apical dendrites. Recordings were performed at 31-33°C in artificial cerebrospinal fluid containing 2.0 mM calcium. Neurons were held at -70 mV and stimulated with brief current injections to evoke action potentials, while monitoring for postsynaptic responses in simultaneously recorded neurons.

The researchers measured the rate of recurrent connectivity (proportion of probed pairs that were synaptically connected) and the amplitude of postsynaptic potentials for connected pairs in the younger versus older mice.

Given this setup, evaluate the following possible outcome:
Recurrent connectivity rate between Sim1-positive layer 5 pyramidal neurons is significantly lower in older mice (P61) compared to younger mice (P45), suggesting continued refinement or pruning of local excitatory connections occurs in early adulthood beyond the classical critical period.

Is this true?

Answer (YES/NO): NO